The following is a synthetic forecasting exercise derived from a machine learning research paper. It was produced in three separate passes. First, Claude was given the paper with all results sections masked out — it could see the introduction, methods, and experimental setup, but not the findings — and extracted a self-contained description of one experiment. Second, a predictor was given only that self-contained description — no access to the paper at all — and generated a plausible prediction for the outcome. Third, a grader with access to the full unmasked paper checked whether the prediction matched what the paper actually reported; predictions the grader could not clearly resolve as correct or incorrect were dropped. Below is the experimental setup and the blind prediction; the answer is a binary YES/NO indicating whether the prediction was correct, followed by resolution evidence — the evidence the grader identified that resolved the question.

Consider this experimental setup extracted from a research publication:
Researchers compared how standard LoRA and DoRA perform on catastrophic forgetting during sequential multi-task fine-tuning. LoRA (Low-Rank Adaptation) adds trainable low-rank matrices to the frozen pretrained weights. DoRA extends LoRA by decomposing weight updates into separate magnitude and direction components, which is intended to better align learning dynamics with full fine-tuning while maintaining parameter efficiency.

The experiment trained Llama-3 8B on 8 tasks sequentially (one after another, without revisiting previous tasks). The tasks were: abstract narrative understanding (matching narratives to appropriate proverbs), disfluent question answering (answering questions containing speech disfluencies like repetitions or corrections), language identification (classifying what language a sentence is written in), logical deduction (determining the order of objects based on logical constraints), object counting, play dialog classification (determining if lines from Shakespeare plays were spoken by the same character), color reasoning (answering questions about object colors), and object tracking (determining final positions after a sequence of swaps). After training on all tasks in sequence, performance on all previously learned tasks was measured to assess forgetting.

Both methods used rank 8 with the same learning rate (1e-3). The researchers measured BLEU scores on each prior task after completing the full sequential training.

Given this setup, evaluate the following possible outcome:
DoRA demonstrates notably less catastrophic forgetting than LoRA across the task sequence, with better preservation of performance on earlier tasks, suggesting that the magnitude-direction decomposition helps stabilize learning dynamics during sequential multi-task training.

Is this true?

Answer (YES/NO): NO